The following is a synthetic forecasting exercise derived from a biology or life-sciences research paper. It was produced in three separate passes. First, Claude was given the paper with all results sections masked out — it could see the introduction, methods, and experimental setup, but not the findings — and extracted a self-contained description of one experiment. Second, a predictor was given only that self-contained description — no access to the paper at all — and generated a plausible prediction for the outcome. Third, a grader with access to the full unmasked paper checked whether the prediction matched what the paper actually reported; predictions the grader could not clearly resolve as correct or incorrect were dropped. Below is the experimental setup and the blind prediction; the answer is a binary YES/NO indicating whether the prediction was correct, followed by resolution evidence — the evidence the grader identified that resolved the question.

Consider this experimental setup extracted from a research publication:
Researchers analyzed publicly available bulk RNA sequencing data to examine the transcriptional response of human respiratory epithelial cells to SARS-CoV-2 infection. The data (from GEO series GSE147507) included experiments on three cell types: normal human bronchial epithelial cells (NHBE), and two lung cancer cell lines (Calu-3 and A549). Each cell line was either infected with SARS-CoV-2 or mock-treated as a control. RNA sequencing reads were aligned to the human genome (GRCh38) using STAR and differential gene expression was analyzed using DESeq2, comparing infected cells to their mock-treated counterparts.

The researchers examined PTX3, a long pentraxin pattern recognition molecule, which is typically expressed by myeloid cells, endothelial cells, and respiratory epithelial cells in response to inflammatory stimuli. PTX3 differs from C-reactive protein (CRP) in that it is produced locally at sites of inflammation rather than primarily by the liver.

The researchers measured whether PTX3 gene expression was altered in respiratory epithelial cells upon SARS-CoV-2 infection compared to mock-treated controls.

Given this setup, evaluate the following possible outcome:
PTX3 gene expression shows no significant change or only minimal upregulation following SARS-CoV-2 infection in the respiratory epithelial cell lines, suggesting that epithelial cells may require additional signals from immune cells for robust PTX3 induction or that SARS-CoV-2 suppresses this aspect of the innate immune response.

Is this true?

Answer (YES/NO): NO